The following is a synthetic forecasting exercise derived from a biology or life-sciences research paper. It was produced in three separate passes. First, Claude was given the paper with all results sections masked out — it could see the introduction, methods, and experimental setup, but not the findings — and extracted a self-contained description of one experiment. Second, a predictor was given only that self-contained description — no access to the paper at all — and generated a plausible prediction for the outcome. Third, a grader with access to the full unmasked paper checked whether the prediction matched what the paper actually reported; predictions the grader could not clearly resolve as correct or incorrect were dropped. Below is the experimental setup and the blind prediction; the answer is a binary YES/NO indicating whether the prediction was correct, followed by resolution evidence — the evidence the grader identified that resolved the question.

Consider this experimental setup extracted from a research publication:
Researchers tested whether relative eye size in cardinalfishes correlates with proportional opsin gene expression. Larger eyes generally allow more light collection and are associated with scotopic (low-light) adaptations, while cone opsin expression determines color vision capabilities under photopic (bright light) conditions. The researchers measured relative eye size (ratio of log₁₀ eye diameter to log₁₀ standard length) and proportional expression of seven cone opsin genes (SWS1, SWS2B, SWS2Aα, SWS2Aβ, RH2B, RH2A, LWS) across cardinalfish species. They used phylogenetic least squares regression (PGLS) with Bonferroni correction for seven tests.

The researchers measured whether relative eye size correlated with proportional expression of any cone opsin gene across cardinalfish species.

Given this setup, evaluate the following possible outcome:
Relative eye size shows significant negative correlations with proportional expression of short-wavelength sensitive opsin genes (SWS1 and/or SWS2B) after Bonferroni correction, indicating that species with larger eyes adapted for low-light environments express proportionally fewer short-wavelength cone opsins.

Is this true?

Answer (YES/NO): NO